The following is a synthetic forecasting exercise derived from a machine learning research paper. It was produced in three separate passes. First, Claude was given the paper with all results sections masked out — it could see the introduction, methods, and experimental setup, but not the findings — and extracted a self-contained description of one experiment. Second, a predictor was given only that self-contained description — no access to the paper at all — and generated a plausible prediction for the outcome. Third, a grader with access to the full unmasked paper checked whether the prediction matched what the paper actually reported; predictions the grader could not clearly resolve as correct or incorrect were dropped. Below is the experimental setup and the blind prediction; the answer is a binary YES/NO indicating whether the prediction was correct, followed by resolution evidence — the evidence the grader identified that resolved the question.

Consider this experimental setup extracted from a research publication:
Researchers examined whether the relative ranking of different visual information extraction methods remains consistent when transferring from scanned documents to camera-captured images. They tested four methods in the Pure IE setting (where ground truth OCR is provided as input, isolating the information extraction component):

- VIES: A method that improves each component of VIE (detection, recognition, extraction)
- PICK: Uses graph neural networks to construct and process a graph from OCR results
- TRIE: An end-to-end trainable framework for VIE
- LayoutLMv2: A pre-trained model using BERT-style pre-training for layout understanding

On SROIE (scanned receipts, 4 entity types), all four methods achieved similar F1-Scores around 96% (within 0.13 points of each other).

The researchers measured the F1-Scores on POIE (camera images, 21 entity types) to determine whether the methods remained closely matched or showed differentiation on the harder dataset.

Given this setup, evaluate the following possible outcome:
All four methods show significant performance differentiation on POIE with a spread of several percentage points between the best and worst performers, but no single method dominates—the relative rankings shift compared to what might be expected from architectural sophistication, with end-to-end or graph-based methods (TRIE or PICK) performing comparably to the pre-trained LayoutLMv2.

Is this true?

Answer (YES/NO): NO